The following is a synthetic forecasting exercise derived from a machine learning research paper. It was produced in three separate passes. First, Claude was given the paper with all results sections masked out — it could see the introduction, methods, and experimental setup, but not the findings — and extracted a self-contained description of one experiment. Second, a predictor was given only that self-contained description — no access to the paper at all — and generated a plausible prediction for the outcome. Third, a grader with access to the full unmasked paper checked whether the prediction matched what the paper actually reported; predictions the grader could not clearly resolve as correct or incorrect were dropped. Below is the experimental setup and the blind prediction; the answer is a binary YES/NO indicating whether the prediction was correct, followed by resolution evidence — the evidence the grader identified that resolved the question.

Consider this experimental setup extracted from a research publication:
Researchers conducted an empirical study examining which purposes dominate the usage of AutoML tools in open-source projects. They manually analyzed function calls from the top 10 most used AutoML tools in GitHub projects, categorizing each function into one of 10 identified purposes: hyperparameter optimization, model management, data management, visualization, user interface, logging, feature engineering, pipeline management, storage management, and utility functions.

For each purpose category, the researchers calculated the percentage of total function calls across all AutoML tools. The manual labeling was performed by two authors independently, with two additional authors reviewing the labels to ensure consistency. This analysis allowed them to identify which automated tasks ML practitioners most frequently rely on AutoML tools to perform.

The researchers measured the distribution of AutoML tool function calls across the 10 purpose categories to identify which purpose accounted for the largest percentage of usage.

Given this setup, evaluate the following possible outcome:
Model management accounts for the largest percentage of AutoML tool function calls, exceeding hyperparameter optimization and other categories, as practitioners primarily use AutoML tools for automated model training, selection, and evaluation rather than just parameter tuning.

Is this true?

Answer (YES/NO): NO